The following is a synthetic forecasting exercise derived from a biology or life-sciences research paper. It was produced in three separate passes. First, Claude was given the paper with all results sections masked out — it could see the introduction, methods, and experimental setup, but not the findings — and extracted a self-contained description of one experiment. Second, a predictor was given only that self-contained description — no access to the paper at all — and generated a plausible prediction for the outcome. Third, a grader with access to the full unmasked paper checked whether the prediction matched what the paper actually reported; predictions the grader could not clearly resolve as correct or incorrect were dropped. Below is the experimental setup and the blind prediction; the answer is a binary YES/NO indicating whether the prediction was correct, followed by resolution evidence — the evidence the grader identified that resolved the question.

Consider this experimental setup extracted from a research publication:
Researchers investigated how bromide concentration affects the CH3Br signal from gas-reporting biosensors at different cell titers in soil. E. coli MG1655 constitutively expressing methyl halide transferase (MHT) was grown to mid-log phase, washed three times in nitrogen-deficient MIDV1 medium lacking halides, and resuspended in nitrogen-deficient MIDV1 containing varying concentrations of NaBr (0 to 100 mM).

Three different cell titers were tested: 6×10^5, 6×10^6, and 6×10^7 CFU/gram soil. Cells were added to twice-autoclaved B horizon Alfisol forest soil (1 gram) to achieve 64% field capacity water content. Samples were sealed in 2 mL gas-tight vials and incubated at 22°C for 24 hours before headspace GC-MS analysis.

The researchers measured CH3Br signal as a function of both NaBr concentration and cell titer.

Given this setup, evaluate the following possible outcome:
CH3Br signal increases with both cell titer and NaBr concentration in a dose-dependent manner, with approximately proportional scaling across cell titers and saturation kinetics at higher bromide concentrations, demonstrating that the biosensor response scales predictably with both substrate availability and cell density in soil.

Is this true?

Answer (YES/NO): NO